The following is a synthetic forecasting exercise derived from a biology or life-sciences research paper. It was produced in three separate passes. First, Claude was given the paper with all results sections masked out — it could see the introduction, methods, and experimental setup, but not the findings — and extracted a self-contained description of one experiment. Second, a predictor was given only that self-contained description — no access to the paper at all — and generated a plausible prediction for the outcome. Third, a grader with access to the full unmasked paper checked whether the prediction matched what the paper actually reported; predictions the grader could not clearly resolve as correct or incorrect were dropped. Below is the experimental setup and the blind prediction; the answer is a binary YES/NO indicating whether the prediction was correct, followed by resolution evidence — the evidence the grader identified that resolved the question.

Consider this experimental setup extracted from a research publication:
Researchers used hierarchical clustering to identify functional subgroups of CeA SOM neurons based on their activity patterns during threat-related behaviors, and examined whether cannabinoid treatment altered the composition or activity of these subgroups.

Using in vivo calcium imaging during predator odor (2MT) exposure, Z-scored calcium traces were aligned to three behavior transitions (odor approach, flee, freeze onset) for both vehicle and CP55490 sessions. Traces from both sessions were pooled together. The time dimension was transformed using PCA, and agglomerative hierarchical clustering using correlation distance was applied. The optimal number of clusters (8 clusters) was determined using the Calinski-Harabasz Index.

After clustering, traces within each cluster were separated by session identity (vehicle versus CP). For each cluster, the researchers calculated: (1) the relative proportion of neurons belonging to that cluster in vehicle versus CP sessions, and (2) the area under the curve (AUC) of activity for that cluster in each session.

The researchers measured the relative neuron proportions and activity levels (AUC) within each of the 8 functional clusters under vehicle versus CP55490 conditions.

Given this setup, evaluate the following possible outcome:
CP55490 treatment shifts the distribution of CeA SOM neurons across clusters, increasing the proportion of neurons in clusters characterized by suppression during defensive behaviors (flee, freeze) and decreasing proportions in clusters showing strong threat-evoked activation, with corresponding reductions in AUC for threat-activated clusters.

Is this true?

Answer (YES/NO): NO